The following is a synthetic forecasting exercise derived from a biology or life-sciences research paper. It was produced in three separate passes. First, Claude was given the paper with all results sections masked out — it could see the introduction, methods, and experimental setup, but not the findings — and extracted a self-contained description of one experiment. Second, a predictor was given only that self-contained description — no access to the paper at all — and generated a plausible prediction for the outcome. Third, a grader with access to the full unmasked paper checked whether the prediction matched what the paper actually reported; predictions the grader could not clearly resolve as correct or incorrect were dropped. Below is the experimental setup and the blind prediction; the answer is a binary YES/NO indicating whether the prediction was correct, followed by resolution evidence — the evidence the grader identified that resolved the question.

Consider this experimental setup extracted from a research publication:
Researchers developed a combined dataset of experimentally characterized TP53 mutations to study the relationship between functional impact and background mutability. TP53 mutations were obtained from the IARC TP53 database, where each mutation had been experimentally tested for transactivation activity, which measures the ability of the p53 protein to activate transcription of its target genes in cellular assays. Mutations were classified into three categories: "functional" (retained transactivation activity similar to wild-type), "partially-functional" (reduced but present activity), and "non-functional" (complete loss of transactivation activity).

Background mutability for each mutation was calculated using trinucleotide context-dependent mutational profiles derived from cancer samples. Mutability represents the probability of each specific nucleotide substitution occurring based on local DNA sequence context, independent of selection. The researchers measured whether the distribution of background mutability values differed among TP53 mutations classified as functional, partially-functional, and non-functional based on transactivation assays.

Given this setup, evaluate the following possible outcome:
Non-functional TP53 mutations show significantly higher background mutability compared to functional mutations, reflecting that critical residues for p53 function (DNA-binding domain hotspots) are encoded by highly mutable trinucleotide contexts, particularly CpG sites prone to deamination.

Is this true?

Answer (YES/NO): NO